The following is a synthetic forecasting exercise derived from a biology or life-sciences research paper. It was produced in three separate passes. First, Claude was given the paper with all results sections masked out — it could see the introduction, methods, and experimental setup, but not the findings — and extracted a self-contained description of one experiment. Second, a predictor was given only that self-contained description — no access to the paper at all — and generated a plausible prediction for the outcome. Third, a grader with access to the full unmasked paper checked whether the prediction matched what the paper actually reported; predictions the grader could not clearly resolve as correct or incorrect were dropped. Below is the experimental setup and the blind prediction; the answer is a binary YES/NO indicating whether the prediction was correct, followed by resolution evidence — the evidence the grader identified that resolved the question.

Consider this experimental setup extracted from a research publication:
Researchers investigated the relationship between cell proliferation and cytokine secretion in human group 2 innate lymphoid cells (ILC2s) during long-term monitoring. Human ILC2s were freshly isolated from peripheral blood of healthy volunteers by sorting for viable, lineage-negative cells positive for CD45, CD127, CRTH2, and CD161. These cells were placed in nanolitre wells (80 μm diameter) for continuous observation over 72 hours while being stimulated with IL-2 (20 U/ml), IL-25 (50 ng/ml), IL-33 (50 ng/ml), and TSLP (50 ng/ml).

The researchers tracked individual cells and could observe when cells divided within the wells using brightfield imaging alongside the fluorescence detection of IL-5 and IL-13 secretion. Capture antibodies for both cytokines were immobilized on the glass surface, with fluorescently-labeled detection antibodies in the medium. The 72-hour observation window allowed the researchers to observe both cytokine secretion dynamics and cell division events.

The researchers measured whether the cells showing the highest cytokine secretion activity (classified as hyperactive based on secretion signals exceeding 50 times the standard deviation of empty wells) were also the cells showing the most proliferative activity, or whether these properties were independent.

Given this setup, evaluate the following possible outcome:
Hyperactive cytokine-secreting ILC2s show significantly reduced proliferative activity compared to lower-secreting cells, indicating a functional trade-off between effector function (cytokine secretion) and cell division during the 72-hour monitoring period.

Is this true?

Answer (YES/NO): NO